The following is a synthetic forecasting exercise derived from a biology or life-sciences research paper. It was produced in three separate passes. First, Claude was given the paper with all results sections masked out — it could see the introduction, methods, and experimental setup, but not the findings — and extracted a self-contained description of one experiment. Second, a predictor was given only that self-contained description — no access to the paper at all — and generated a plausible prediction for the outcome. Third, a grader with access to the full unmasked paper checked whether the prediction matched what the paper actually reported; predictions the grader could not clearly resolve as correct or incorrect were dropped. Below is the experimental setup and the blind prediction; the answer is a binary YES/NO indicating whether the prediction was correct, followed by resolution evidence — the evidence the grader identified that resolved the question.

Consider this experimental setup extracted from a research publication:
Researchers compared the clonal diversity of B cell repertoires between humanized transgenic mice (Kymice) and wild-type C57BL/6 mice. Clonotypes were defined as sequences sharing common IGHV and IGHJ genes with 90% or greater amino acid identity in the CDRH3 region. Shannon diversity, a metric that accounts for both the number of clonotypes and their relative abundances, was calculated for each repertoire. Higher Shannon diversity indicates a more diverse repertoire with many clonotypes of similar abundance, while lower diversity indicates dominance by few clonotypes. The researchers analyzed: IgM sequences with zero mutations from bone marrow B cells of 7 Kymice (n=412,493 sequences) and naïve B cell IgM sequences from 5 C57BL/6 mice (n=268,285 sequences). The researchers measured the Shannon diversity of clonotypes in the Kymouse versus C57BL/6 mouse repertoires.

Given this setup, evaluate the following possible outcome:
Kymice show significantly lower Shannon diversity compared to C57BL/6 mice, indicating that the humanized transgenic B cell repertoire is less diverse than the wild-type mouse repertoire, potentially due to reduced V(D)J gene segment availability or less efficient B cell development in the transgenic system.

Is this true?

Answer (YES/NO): NO